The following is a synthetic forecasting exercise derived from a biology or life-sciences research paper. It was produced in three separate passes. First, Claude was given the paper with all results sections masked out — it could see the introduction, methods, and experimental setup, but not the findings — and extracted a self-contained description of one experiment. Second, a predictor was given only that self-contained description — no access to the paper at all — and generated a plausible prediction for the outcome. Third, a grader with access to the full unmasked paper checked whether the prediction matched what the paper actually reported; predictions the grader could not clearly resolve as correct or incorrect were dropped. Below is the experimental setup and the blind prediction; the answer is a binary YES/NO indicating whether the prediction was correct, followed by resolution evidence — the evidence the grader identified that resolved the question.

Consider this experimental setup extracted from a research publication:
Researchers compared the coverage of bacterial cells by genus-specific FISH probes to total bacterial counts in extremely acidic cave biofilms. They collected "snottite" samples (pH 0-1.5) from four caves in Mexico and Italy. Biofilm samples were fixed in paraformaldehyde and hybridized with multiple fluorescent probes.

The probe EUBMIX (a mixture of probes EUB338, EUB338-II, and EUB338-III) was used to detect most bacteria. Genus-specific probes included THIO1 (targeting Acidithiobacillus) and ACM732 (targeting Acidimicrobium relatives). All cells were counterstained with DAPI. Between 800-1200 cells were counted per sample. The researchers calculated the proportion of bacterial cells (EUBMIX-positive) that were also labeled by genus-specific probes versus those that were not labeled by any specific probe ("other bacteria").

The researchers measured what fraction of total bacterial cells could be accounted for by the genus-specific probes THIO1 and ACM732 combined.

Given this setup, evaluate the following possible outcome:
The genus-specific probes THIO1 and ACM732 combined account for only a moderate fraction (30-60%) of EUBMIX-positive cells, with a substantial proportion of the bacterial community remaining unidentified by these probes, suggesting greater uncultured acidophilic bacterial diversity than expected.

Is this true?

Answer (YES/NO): NO